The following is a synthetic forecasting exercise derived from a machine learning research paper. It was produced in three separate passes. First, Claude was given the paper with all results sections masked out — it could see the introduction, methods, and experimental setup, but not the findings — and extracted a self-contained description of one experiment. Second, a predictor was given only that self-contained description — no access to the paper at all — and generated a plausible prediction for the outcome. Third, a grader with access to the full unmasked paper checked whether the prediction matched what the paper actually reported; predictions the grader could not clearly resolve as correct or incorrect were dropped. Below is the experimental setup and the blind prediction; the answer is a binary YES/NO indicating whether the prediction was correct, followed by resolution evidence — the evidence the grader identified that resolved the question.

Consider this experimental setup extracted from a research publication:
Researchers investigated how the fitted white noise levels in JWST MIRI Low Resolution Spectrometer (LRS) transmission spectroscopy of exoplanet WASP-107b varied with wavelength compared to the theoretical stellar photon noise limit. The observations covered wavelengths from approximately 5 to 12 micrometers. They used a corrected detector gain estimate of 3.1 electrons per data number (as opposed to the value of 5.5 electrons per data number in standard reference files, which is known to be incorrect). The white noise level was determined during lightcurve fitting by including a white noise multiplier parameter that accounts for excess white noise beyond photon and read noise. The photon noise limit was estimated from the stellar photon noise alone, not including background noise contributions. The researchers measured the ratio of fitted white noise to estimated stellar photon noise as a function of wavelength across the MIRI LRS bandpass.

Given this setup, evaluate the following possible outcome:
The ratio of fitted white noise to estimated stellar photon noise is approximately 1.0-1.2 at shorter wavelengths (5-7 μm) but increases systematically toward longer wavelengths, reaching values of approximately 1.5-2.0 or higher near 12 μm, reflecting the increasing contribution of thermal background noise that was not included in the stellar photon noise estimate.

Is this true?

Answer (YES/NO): YES